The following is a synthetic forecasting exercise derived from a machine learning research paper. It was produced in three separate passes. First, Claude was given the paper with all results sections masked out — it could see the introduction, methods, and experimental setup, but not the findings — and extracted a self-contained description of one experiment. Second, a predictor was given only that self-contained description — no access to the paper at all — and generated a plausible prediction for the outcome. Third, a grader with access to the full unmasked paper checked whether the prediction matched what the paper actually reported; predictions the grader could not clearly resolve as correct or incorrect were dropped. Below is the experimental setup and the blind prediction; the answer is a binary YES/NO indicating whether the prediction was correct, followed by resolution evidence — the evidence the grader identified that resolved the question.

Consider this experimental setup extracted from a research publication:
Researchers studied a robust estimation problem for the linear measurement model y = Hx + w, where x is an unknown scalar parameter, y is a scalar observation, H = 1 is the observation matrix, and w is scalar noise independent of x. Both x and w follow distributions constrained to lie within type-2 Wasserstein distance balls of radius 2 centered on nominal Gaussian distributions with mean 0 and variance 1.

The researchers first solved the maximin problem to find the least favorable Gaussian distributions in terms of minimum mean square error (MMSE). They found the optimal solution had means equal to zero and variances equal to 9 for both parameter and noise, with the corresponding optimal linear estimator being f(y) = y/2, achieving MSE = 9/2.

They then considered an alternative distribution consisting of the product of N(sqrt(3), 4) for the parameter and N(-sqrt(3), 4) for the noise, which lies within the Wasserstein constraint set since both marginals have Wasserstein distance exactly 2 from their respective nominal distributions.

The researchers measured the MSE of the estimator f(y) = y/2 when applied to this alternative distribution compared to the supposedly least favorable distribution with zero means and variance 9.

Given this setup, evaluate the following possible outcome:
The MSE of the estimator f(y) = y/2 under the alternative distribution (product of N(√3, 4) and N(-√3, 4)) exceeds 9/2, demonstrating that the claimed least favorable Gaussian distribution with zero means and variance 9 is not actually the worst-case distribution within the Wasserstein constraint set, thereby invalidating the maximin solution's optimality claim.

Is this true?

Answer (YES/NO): YES